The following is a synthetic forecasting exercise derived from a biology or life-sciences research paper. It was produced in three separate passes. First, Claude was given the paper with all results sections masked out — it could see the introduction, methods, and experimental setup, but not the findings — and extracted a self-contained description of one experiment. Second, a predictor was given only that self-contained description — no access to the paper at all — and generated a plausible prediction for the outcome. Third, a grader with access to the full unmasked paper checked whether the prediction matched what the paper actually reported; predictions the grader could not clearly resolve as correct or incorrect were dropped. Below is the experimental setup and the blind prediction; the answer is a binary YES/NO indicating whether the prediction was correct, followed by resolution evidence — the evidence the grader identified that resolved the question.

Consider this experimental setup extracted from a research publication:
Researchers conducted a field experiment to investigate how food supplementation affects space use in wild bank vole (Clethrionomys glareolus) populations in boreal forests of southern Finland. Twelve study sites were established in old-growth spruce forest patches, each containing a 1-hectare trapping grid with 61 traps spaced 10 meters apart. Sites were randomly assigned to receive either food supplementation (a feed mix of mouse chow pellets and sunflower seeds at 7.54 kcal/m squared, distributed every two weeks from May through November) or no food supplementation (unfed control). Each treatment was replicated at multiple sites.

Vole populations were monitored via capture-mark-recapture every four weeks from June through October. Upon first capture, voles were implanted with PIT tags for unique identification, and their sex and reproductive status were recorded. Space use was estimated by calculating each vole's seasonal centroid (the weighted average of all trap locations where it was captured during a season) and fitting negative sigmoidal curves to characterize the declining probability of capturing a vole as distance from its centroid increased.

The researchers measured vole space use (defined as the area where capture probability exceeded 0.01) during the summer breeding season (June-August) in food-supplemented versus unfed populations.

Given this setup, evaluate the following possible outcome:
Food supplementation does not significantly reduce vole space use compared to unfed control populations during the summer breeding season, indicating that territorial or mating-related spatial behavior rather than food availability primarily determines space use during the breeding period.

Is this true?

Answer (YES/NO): NO